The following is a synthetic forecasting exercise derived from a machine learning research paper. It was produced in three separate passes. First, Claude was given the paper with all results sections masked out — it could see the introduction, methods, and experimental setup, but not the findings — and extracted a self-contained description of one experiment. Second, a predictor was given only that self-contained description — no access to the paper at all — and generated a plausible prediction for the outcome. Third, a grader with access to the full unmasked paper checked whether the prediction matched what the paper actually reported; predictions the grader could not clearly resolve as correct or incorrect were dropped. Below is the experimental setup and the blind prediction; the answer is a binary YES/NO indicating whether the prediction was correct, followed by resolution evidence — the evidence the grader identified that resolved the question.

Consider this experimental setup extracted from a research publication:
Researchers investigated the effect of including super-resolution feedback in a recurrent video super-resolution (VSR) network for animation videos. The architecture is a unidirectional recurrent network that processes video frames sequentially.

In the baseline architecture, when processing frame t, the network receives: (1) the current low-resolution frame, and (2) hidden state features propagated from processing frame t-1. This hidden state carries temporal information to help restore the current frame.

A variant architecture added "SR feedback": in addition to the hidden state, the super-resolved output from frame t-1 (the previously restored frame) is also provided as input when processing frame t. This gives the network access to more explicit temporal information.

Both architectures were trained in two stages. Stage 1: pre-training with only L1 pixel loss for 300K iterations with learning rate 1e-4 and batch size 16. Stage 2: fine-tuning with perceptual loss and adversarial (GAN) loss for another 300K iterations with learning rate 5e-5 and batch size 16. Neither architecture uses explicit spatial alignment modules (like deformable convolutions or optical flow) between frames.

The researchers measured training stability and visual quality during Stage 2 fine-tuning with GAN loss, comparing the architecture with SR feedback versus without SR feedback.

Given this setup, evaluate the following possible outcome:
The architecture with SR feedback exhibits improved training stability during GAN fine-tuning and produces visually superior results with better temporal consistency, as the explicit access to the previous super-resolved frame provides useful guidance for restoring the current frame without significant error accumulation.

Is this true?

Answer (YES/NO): NO